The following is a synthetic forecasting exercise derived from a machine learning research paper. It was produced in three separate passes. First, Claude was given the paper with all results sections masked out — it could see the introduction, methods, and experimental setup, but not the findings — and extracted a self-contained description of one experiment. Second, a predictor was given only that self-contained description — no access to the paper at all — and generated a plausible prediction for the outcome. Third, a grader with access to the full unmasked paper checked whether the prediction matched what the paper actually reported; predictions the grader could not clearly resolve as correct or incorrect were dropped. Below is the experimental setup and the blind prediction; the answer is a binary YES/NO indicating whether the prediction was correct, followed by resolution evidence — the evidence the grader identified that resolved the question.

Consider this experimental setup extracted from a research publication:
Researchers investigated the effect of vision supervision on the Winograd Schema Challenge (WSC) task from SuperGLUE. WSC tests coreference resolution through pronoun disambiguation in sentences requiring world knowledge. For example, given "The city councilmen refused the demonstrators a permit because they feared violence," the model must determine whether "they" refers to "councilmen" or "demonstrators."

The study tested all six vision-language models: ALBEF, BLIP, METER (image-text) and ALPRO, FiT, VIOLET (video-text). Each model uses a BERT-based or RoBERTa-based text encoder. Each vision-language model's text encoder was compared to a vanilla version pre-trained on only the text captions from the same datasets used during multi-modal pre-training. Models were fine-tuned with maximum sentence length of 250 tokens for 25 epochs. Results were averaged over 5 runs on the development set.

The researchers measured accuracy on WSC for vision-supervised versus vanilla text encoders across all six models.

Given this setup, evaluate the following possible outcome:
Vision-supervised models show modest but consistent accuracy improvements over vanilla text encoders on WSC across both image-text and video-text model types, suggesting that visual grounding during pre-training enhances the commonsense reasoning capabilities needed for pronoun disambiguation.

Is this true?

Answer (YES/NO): NO